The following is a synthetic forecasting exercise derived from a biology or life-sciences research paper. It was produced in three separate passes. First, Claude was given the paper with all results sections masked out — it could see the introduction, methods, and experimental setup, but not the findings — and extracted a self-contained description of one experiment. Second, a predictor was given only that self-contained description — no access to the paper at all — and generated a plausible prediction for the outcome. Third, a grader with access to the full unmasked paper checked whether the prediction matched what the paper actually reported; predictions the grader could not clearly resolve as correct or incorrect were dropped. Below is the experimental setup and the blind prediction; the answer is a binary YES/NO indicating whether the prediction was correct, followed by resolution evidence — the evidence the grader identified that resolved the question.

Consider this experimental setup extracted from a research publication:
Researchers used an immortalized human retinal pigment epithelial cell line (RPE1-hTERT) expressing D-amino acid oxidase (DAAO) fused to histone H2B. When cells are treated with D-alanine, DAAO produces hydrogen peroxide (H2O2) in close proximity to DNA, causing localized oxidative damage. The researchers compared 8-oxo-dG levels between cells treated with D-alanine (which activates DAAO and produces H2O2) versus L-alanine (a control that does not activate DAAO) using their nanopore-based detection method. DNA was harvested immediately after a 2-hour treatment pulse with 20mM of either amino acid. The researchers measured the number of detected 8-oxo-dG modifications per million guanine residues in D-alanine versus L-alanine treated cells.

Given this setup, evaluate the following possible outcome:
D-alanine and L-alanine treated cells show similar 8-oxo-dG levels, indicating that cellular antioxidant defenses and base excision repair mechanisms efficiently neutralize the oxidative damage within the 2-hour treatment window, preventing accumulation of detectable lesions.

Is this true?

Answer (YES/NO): NO